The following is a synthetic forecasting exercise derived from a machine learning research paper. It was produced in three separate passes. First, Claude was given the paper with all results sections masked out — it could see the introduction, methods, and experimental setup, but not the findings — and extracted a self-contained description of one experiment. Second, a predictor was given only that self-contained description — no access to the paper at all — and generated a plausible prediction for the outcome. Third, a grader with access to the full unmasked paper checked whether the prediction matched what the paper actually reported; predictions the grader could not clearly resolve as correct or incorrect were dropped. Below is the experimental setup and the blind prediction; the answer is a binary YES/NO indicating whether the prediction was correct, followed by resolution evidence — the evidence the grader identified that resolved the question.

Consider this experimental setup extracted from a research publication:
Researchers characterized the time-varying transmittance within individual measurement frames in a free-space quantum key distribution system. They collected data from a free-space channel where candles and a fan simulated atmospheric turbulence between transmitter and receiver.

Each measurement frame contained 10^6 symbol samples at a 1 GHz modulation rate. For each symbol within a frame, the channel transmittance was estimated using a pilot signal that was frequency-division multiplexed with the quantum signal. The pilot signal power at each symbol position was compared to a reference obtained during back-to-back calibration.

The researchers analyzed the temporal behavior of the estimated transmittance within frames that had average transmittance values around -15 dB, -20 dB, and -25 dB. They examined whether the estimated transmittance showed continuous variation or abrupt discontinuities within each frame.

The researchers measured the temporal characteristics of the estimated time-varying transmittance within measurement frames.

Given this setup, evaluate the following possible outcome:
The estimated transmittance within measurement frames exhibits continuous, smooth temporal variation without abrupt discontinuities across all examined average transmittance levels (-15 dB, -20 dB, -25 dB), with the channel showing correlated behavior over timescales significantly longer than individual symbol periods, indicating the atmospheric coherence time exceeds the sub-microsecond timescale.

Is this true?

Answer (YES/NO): YES